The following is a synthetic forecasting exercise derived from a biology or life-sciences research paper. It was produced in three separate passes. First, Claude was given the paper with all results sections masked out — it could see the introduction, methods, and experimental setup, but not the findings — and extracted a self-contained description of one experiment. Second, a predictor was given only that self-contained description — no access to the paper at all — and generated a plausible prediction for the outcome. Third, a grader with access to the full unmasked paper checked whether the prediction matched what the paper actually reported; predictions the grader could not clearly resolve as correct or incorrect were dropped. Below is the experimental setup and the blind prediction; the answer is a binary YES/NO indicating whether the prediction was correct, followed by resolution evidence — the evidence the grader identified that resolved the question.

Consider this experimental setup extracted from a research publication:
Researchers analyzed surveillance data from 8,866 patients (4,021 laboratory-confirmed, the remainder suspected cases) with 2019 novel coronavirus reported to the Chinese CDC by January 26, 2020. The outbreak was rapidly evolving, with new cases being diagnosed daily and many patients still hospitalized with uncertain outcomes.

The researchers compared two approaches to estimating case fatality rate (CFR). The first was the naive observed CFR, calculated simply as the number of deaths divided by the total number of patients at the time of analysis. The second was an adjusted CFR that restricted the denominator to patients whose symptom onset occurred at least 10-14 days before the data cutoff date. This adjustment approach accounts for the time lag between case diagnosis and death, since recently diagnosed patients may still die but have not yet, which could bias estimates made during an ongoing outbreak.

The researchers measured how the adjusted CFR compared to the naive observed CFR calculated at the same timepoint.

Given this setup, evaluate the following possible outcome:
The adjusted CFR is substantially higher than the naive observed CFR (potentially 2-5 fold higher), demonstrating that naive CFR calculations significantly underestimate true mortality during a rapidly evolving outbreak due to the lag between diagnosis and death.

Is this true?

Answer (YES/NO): YES